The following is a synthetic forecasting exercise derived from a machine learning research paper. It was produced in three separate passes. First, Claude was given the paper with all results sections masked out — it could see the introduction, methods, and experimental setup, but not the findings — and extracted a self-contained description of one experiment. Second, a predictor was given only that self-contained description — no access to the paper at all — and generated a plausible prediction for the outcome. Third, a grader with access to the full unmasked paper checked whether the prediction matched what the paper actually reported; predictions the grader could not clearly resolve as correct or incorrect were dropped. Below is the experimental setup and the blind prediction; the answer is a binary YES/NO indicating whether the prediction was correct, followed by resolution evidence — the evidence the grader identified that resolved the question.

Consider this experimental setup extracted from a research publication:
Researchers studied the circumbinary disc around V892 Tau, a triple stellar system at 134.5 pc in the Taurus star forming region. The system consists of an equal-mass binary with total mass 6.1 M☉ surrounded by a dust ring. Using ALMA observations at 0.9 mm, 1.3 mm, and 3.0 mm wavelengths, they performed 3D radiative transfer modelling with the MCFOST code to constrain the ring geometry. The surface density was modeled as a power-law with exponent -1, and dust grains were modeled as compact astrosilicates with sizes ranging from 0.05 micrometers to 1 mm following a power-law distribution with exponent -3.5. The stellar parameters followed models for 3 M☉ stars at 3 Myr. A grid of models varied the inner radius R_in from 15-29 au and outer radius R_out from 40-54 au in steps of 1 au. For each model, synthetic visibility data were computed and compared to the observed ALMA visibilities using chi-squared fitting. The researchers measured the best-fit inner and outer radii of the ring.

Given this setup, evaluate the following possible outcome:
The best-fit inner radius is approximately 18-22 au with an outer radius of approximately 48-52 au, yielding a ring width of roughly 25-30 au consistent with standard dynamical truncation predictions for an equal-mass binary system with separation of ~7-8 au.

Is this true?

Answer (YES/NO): NO